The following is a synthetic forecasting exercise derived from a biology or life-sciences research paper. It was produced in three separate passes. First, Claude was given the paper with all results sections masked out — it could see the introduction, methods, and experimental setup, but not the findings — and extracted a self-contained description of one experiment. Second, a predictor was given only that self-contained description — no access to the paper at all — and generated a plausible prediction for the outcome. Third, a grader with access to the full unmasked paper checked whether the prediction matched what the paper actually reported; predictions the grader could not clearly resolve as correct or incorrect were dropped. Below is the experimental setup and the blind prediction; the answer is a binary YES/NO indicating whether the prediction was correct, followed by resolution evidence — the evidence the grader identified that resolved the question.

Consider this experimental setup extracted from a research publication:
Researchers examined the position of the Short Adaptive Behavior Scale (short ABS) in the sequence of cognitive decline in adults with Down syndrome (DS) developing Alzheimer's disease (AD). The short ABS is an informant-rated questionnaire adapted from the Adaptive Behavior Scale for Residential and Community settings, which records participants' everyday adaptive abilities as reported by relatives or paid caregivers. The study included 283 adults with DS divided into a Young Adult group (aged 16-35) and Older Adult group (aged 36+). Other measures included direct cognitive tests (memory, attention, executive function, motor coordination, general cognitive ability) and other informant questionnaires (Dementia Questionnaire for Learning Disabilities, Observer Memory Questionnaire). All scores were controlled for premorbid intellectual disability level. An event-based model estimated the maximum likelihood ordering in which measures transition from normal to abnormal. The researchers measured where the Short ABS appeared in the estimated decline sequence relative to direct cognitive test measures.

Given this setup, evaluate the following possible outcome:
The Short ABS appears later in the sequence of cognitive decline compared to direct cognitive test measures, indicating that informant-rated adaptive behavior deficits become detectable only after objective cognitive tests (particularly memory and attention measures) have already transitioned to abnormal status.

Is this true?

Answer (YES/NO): YES